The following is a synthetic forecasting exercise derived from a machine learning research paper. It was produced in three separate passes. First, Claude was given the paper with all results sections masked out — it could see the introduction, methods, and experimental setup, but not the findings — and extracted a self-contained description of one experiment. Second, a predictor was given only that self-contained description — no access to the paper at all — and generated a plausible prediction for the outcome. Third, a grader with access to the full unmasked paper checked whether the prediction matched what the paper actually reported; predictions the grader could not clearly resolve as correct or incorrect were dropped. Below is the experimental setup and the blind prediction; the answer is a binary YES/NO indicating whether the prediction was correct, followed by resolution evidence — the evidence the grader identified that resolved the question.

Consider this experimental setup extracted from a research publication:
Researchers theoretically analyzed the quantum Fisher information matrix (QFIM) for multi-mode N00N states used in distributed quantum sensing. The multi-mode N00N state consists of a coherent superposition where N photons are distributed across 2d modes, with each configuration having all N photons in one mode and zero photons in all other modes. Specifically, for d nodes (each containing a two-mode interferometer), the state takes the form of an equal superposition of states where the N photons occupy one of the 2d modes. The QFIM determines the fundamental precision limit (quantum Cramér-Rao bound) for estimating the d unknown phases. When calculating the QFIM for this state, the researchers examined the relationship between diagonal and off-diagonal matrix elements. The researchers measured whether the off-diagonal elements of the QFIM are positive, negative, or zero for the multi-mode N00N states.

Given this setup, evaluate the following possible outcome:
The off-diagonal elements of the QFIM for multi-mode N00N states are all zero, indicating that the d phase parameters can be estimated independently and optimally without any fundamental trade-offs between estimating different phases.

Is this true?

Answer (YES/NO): NO